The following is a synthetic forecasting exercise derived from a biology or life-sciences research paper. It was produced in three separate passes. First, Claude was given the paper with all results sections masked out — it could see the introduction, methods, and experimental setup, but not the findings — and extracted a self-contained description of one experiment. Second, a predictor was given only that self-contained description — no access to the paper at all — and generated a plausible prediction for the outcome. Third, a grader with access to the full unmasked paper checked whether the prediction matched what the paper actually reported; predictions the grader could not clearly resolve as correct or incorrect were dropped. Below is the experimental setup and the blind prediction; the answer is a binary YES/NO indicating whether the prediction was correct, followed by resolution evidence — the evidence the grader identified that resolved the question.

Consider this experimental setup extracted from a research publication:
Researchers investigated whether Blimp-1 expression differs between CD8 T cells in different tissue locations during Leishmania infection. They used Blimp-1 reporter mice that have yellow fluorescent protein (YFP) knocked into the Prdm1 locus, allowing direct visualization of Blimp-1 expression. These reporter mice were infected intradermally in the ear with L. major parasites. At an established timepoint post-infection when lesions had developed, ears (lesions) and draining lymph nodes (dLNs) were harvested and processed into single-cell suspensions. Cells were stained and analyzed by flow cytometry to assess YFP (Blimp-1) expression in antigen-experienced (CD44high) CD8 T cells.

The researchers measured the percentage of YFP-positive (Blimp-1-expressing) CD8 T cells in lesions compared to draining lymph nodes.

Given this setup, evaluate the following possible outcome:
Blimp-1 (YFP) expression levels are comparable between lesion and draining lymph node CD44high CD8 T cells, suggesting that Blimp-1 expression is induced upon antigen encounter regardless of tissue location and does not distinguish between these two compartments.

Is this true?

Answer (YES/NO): NO